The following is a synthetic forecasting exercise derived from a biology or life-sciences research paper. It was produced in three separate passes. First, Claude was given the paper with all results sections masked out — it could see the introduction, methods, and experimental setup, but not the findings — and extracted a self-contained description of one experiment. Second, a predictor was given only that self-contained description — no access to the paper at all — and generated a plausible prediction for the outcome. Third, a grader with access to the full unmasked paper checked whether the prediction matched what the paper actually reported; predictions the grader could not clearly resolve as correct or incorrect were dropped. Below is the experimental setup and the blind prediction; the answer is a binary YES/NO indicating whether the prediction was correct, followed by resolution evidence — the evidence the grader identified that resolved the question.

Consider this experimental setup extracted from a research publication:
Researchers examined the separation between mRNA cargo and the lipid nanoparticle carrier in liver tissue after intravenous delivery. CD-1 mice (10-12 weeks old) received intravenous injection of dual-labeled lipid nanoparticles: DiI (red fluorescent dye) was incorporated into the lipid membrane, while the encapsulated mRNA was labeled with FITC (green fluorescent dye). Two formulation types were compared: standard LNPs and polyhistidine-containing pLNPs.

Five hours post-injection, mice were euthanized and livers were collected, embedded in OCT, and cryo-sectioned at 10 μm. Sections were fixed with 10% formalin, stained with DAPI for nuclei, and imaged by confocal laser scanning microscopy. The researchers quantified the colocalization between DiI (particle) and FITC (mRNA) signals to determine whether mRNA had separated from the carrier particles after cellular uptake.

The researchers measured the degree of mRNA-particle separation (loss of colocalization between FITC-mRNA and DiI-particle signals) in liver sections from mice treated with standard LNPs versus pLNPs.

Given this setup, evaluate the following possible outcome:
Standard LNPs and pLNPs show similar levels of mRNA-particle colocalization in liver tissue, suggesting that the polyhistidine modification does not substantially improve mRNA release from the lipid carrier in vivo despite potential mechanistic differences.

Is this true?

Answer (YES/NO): NO